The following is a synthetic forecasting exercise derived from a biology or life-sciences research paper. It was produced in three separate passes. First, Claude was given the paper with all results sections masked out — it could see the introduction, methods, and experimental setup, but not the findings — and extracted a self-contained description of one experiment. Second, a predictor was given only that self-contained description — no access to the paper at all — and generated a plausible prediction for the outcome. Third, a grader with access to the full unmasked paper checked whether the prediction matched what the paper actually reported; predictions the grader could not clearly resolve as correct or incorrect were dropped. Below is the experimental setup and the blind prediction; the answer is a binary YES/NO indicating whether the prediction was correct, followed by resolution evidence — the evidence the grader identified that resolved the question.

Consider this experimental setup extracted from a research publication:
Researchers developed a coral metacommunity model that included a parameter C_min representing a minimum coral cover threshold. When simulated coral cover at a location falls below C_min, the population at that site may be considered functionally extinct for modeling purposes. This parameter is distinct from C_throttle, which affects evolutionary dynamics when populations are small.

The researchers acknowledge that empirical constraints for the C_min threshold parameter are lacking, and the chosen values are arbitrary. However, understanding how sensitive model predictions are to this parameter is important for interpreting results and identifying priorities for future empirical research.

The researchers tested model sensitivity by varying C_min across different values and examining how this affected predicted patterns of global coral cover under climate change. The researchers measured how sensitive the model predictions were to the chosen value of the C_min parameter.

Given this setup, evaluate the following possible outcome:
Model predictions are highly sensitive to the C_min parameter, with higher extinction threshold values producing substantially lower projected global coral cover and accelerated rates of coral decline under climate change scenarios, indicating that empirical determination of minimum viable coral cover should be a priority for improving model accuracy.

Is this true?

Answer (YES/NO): NO